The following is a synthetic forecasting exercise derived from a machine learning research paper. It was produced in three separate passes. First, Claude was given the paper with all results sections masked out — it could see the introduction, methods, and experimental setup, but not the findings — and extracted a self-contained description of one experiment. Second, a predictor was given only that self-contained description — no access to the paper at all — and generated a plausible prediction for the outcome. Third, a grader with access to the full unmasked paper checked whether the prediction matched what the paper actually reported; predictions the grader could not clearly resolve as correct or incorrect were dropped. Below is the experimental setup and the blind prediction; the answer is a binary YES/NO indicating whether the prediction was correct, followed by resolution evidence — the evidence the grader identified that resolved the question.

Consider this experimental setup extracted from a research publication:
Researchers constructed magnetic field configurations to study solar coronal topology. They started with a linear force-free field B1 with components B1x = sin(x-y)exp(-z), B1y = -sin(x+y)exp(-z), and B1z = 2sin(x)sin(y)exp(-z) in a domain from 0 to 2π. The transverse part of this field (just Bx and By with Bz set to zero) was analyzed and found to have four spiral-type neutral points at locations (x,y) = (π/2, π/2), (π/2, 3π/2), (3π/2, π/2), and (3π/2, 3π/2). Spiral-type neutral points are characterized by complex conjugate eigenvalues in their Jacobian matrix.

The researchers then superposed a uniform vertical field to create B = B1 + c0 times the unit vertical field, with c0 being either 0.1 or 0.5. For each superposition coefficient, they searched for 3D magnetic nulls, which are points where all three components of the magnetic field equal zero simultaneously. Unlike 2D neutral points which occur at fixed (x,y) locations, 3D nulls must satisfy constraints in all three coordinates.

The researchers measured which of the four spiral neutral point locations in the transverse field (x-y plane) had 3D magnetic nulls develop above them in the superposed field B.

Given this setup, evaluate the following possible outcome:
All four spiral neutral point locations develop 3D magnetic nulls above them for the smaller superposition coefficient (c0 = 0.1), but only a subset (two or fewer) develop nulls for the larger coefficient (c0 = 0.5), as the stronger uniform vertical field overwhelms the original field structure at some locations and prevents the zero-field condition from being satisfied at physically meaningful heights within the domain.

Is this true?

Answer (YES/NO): NO